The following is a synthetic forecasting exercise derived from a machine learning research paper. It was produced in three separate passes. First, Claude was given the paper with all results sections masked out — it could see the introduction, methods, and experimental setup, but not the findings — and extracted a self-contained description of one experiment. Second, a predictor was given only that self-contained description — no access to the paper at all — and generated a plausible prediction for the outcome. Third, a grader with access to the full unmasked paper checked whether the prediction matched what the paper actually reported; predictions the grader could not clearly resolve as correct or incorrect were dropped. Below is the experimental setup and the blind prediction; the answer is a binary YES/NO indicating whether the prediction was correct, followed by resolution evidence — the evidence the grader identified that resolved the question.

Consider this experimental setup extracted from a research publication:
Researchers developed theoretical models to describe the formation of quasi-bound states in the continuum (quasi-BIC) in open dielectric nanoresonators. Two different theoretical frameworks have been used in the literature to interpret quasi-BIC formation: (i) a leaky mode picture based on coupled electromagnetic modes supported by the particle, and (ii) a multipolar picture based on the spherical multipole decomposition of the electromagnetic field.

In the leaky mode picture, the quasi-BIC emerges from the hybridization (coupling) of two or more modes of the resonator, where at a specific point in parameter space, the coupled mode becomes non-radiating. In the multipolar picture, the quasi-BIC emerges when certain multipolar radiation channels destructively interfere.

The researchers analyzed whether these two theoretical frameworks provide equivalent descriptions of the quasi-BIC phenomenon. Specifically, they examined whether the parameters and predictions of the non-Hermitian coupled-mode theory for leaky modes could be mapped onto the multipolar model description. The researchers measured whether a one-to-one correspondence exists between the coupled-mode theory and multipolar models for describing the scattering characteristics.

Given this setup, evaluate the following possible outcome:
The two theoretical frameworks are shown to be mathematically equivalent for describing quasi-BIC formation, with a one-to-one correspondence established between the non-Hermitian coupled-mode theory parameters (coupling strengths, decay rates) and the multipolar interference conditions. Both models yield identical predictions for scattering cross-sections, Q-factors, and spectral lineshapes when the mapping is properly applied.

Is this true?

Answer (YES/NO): YES